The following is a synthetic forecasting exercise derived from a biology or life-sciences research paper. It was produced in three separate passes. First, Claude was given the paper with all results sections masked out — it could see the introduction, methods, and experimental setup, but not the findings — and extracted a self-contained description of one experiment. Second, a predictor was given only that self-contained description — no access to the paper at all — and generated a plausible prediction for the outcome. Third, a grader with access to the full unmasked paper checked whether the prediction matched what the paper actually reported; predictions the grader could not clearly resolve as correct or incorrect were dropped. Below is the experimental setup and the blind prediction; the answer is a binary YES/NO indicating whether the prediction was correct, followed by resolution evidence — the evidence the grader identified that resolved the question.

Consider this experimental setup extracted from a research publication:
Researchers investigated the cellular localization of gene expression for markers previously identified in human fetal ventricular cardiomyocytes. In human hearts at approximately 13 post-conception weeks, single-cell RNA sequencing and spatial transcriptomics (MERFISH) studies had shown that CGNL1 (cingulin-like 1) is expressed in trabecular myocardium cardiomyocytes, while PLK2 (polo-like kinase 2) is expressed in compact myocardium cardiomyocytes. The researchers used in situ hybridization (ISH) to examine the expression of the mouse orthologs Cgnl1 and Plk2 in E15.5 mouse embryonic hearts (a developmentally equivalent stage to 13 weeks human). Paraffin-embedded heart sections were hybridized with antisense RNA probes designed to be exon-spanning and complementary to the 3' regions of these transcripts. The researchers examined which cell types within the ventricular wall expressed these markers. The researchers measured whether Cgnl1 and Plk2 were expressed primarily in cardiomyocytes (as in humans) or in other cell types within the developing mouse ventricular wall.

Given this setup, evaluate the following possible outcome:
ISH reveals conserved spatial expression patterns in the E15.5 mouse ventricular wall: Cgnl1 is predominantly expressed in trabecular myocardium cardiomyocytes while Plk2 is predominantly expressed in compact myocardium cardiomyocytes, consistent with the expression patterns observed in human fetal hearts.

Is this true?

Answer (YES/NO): NO